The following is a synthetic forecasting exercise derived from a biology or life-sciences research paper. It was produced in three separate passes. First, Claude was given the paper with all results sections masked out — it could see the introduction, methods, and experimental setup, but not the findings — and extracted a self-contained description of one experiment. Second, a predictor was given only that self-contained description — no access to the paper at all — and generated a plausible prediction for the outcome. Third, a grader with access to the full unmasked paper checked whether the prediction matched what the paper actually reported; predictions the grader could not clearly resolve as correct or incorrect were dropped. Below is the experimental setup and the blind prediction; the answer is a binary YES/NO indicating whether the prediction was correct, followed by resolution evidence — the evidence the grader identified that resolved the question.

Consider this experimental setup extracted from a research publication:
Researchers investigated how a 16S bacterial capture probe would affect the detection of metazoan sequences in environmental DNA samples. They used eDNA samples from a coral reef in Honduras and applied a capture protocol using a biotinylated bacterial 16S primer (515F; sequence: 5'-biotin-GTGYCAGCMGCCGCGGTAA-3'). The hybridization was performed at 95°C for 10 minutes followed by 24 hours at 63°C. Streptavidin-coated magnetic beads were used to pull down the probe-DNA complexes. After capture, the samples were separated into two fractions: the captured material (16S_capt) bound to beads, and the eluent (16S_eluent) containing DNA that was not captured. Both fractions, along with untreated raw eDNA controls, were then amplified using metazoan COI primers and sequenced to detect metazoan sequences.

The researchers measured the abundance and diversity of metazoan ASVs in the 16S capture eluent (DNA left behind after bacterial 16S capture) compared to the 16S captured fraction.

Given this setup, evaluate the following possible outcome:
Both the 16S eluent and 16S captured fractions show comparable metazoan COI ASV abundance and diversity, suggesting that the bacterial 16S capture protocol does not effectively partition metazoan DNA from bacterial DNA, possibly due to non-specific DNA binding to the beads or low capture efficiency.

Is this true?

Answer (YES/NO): NO